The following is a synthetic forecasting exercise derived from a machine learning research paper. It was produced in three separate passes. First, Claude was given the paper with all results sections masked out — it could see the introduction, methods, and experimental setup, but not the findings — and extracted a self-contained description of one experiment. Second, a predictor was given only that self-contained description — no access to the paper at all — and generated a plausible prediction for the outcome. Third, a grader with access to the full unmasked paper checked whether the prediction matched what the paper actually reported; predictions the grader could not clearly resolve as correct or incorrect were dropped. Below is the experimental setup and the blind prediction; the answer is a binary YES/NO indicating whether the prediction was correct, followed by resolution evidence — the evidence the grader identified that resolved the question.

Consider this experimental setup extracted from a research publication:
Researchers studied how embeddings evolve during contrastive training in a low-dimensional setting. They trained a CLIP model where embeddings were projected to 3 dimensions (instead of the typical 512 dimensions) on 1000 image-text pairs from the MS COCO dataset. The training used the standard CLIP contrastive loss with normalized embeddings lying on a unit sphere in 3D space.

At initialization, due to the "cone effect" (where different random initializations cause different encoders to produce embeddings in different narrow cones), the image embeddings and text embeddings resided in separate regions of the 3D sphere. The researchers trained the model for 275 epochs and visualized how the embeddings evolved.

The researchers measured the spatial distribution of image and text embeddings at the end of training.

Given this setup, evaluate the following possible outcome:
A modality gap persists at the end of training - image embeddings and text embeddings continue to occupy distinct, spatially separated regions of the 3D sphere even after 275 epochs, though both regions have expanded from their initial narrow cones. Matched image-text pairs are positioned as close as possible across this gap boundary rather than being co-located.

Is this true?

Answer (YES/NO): NO